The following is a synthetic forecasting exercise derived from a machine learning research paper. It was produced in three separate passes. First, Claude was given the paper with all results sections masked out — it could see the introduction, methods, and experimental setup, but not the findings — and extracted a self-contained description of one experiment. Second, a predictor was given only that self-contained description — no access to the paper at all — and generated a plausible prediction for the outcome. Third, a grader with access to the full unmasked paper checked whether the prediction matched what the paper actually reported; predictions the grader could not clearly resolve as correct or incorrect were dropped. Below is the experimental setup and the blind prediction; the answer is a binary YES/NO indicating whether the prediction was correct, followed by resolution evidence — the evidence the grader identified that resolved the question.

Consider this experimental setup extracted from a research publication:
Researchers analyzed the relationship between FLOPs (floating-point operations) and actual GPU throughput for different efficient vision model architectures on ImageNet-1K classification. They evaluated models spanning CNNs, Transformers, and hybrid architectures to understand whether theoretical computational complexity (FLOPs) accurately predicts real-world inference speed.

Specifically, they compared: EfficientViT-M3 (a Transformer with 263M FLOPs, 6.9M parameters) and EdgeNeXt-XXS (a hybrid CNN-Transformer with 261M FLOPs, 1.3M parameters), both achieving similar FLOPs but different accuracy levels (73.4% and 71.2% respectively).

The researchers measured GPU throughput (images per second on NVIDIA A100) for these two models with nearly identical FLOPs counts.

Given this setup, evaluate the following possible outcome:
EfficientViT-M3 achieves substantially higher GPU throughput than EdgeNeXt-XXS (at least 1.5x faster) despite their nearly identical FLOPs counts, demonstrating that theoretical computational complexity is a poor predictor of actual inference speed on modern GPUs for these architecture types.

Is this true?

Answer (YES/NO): YES